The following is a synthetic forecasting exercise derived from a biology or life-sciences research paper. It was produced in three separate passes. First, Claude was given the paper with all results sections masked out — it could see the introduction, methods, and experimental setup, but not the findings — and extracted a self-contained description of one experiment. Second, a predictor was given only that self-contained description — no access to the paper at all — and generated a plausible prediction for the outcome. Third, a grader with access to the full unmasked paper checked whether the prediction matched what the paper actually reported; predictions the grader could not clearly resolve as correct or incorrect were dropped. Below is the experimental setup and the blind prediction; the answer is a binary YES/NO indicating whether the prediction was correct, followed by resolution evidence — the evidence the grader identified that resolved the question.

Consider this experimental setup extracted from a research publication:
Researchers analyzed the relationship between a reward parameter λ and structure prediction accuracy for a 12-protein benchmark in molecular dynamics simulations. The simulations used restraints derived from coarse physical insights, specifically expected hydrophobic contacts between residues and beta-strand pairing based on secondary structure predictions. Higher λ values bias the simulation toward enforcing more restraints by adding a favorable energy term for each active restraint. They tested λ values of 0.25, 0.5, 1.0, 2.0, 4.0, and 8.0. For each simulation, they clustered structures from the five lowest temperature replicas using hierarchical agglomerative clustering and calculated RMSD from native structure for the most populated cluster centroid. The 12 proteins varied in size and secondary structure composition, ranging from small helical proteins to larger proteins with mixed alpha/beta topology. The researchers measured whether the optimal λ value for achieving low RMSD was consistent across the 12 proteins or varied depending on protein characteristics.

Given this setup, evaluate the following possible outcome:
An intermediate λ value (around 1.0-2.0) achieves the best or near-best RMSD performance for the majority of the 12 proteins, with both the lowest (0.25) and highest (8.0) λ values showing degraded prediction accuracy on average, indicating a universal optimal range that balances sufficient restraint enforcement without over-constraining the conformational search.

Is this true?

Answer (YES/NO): NO